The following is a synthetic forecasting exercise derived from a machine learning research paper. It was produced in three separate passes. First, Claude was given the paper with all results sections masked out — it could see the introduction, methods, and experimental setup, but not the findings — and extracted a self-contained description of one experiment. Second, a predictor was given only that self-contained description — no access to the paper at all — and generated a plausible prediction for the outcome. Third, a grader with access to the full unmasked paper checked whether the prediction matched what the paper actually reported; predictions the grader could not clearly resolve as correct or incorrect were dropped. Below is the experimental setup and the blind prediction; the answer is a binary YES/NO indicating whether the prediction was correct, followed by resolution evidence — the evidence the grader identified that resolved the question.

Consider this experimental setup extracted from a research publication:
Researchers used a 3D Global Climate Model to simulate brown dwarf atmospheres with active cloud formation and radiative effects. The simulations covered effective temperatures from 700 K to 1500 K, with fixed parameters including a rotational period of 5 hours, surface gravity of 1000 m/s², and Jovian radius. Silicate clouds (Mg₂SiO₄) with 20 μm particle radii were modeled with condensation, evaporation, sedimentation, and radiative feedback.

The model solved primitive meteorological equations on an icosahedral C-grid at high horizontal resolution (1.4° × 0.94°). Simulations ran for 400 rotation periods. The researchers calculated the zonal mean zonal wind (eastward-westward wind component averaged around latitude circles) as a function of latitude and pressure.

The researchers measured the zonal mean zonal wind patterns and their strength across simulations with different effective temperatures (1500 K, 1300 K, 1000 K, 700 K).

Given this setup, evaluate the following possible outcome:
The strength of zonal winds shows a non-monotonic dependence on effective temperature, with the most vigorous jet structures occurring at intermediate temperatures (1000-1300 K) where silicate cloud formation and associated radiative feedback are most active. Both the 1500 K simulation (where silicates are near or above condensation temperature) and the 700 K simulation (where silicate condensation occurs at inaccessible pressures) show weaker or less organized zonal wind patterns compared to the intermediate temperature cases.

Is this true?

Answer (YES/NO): NO